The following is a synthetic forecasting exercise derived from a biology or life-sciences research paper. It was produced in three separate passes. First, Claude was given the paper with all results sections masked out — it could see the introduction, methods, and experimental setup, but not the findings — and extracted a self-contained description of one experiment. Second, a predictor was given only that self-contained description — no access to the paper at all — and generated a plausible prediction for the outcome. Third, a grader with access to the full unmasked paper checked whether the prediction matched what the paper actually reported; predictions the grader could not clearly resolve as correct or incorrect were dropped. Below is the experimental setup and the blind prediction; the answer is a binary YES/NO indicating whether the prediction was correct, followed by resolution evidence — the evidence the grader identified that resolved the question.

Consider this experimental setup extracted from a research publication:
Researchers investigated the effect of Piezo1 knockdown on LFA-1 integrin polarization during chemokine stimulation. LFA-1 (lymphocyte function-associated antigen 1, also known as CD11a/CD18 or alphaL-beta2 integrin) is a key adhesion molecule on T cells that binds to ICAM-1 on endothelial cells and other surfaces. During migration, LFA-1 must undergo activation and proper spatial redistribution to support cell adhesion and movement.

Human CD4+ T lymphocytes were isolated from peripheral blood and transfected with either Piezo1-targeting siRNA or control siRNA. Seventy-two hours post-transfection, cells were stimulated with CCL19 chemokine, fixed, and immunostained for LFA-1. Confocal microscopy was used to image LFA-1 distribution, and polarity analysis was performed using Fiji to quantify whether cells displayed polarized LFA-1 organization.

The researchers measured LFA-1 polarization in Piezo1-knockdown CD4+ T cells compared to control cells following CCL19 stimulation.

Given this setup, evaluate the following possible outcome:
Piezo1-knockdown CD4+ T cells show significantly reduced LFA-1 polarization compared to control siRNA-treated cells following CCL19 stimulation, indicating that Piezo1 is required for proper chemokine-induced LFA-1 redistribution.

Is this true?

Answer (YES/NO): YES